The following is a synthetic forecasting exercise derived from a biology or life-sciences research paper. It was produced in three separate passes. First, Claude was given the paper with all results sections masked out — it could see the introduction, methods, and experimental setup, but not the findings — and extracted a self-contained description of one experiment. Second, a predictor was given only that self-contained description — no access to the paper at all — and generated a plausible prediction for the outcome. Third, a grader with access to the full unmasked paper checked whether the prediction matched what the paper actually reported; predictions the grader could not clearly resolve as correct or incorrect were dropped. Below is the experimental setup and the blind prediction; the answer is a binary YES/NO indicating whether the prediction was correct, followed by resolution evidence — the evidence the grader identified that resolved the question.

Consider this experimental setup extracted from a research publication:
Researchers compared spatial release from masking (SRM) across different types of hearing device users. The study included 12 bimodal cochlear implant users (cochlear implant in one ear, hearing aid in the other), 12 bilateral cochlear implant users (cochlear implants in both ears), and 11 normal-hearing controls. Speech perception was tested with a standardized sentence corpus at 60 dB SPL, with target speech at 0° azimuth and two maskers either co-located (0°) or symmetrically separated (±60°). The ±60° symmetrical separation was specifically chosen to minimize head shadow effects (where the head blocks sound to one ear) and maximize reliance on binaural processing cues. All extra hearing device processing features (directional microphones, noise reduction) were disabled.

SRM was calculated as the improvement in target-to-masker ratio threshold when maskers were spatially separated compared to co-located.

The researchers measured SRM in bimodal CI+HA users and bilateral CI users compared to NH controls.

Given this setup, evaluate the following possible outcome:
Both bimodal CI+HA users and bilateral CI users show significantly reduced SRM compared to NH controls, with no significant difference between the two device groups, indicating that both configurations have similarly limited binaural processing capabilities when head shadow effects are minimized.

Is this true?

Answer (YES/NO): YES